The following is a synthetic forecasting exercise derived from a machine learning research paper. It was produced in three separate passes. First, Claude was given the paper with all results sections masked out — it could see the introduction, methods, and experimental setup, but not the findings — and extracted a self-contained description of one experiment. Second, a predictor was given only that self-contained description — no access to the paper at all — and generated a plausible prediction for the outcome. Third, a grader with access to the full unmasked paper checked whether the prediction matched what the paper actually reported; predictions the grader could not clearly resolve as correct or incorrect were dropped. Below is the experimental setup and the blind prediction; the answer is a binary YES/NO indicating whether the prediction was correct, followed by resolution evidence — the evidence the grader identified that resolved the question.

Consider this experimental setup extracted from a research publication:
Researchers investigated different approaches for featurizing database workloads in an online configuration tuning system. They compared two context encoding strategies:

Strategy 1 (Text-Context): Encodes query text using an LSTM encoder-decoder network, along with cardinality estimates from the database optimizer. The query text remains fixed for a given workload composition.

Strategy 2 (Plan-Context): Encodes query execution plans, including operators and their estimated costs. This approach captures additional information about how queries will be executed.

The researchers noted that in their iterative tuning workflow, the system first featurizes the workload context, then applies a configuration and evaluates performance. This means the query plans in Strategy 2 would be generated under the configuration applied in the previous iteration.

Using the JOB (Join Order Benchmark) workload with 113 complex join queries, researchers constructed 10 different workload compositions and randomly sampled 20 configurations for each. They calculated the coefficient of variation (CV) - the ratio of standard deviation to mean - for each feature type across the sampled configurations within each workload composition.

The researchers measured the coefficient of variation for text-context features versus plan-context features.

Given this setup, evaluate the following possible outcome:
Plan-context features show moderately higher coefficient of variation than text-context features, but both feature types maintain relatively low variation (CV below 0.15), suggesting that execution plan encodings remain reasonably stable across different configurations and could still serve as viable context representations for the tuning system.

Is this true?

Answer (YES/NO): NO